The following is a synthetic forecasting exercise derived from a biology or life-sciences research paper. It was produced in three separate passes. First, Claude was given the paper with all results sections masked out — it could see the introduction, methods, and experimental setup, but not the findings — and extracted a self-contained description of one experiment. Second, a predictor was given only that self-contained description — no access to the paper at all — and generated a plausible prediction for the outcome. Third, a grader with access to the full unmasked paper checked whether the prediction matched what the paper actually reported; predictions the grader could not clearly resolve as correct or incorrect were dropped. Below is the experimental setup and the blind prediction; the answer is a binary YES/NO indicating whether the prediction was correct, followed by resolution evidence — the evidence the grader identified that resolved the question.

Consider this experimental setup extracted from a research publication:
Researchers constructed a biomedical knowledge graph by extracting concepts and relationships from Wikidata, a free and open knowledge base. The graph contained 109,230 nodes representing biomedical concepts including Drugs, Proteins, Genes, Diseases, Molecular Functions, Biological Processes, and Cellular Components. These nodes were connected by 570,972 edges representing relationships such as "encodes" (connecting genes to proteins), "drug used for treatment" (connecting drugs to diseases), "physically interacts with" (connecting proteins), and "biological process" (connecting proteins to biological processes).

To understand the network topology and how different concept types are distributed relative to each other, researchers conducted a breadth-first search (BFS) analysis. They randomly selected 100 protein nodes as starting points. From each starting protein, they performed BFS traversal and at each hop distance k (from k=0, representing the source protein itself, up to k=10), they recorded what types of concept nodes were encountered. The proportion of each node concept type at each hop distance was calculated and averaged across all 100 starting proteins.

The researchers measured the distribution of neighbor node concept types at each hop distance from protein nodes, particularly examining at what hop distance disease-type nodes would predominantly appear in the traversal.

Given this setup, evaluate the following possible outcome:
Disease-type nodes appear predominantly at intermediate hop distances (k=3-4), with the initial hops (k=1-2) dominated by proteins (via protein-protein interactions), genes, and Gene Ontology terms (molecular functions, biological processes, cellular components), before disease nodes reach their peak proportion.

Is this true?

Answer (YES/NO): NO